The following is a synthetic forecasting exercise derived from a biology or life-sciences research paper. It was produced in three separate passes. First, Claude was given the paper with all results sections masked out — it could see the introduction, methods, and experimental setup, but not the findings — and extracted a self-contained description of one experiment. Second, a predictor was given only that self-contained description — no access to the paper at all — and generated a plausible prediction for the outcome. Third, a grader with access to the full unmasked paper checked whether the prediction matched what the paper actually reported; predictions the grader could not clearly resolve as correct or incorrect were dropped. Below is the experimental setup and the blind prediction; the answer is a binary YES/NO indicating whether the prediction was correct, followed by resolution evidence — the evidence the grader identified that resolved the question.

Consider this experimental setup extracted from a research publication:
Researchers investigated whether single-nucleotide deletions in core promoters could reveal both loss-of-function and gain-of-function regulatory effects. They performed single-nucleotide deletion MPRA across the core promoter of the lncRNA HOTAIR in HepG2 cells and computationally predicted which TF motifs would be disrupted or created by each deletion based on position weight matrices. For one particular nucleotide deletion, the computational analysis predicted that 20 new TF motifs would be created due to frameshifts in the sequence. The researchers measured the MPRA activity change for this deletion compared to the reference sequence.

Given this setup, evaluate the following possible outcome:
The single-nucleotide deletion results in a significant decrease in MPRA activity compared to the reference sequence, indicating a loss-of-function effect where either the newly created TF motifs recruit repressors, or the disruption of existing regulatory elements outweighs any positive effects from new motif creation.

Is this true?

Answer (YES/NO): NO